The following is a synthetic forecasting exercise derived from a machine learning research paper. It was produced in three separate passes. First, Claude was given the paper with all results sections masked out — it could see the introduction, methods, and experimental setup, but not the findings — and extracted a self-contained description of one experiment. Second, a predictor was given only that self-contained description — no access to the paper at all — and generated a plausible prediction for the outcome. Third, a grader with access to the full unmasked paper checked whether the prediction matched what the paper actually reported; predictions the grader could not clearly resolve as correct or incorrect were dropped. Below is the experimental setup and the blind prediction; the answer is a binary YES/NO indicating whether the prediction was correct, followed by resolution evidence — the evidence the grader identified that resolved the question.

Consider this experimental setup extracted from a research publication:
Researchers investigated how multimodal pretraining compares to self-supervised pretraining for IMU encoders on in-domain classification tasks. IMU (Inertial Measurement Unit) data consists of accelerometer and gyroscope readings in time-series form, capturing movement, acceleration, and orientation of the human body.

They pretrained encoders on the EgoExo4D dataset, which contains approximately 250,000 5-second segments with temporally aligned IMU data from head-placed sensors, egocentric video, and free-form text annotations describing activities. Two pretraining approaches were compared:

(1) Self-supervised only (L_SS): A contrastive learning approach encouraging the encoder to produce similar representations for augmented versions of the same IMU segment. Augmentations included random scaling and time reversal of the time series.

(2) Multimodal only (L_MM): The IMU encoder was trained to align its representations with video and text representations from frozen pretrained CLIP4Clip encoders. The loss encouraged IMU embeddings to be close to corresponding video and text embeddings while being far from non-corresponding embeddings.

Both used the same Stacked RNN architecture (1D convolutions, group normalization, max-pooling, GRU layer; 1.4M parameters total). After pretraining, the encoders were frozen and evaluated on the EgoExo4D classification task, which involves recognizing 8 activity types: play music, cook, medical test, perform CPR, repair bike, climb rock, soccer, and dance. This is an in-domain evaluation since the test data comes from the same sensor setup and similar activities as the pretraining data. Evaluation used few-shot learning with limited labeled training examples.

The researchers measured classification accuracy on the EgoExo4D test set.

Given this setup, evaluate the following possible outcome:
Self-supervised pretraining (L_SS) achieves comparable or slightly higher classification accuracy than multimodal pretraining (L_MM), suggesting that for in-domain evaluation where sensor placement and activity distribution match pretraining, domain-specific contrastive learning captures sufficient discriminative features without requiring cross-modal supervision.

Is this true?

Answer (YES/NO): NO